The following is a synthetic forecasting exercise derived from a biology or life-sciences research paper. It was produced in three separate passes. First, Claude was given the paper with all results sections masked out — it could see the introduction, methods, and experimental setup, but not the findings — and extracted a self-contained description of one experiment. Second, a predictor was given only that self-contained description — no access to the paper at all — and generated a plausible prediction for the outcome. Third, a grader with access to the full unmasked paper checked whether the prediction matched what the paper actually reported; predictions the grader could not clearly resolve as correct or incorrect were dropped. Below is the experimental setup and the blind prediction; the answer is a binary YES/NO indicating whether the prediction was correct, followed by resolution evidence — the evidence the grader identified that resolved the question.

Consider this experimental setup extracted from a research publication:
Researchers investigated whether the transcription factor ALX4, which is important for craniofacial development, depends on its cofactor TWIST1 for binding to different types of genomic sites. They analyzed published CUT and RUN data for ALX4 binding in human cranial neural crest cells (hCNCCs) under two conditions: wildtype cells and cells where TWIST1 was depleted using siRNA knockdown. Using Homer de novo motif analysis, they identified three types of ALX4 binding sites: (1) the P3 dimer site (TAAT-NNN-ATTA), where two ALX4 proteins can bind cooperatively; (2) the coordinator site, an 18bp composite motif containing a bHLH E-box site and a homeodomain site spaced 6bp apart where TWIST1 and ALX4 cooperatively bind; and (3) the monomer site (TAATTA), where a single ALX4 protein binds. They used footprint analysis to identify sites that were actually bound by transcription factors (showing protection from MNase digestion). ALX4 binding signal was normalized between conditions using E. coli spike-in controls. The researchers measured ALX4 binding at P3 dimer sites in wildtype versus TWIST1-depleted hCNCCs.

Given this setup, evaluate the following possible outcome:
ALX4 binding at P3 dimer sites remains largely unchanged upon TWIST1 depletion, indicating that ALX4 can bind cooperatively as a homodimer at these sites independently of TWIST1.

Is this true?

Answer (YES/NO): YES